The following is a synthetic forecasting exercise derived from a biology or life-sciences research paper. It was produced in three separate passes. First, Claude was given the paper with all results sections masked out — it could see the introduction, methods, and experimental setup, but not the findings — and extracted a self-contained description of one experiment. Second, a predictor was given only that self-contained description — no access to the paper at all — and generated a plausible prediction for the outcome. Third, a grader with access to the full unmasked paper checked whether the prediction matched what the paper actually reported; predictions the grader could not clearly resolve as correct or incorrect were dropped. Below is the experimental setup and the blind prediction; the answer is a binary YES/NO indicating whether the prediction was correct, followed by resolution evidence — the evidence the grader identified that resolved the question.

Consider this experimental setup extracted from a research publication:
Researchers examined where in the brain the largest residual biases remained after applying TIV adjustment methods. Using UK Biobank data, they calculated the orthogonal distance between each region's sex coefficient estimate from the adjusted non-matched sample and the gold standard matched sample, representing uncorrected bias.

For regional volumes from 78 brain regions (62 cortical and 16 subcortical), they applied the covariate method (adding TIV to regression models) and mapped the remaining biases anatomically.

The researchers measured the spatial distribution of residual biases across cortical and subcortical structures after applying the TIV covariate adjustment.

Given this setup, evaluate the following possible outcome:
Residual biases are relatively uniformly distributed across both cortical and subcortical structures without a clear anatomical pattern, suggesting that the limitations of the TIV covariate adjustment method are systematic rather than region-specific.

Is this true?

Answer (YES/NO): NO